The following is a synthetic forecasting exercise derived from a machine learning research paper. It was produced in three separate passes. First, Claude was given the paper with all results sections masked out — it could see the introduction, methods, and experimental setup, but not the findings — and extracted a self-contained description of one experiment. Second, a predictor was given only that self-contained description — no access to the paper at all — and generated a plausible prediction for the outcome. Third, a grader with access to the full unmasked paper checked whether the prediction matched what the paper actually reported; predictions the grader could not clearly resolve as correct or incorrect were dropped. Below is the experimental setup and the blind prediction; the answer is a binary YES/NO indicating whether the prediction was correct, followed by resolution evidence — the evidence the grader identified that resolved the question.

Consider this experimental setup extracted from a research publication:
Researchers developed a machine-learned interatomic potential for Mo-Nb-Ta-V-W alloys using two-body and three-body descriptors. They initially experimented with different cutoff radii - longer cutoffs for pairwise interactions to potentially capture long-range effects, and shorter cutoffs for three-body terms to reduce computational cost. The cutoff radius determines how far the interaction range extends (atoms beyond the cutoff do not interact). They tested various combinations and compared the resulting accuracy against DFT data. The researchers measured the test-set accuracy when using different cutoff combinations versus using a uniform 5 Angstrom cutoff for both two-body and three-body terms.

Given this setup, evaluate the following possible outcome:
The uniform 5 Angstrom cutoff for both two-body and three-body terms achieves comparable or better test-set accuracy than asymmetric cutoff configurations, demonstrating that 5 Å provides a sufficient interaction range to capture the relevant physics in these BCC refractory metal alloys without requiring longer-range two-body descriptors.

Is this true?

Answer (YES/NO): YES